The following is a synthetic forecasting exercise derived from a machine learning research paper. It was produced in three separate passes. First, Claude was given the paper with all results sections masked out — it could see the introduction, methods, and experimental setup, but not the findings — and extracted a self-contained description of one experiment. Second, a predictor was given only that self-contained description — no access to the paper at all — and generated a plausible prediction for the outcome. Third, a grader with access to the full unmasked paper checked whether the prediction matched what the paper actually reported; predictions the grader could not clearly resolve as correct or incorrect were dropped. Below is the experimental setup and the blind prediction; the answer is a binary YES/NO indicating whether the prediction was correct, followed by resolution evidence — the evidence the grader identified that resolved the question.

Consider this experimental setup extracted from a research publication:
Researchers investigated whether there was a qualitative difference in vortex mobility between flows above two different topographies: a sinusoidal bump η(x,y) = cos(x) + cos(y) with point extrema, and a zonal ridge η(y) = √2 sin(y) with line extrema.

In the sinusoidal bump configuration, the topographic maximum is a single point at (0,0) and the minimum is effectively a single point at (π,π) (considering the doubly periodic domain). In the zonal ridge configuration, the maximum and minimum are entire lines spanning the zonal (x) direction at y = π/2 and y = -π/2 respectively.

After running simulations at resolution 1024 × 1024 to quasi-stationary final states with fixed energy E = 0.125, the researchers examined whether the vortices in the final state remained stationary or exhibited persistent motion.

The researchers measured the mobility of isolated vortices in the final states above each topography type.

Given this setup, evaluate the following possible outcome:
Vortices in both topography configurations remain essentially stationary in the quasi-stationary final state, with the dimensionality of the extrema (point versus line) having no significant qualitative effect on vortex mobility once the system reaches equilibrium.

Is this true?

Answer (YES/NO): NO